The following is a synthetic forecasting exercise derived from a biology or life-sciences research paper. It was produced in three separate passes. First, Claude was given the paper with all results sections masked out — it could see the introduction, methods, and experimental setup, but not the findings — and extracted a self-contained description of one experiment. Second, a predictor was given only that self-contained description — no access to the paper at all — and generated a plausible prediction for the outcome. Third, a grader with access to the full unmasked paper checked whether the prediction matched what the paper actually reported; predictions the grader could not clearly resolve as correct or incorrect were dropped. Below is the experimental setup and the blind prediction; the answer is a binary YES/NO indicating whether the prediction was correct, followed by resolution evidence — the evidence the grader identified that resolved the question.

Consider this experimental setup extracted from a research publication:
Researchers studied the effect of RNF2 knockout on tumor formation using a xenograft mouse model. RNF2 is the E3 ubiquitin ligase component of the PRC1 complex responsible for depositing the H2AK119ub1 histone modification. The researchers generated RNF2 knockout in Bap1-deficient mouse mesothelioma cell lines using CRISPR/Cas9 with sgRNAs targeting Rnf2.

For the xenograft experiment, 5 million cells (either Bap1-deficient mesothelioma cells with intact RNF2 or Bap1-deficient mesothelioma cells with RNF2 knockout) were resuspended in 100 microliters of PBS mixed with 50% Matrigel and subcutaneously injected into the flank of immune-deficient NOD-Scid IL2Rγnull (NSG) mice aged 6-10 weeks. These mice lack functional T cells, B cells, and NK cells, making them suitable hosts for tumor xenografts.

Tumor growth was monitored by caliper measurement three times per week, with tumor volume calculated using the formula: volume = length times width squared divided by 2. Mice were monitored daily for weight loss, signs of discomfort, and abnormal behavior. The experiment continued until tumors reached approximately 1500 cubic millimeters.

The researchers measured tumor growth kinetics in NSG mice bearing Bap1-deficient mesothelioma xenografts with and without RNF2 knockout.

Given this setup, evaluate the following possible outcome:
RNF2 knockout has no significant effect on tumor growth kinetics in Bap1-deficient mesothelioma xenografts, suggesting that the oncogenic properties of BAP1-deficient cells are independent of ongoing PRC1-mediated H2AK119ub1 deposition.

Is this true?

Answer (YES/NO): NO